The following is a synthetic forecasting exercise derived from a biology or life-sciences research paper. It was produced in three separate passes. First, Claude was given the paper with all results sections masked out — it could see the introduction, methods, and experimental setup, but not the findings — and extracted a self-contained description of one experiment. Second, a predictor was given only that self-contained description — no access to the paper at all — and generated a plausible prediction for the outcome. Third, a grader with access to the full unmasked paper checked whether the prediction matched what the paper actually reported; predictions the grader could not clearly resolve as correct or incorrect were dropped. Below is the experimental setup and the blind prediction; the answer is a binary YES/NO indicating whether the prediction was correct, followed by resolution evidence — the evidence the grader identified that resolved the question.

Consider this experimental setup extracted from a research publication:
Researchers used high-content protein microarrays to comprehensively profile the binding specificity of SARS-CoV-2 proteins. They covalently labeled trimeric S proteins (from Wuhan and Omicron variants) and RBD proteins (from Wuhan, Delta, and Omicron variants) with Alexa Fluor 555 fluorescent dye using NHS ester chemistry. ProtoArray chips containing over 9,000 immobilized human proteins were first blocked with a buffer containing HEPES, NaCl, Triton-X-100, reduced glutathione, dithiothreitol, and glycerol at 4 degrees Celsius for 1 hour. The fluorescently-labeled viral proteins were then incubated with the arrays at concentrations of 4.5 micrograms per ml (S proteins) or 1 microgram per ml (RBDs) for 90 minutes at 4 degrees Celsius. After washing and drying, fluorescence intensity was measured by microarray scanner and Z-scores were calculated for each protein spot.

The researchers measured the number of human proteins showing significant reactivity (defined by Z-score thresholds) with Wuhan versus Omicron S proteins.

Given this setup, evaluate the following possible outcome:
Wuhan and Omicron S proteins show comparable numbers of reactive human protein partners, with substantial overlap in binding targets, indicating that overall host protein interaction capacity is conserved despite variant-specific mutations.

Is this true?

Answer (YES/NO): YES